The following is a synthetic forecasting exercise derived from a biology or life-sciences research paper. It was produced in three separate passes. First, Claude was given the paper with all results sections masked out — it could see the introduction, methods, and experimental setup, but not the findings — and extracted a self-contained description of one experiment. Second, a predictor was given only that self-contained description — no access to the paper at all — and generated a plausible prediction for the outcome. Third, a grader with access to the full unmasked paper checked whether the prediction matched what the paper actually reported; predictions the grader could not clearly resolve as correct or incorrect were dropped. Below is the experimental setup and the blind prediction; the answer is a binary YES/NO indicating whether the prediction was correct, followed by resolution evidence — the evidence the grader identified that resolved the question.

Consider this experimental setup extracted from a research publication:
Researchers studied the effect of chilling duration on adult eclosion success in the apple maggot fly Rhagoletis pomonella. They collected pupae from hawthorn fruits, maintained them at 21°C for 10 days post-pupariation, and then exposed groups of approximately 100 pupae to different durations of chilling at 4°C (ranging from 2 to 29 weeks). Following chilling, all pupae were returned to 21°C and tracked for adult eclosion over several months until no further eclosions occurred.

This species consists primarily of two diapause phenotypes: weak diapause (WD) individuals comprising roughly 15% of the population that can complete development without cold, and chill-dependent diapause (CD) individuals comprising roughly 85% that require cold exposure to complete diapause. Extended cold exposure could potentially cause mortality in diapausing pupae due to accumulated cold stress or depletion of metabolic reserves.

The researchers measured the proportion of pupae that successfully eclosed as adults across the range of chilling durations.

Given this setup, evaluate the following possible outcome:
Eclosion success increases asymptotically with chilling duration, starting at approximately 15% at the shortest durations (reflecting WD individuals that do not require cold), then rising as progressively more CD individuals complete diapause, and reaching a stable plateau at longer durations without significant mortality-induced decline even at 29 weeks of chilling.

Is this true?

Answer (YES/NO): NO